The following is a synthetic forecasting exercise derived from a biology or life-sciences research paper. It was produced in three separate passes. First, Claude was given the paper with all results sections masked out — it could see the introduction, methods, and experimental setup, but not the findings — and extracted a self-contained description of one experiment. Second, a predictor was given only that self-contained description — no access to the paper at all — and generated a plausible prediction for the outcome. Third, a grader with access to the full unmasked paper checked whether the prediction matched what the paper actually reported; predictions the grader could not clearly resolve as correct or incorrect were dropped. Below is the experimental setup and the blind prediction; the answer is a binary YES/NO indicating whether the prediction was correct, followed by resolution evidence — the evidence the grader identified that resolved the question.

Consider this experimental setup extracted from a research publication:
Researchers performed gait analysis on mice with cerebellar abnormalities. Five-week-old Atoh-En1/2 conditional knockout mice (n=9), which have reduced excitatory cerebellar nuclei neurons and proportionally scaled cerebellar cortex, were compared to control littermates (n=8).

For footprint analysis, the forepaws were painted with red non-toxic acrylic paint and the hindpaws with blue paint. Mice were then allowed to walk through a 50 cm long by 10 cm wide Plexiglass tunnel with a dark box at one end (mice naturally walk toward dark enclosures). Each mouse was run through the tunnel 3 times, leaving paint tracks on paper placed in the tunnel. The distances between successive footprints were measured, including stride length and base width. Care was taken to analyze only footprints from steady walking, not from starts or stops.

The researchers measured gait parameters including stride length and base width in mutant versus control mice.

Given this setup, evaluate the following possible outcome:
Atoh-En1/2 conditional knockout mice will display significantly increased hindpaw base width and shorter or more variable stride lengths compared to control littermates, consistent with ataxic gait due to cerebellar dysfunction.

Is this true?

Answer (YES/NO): NO